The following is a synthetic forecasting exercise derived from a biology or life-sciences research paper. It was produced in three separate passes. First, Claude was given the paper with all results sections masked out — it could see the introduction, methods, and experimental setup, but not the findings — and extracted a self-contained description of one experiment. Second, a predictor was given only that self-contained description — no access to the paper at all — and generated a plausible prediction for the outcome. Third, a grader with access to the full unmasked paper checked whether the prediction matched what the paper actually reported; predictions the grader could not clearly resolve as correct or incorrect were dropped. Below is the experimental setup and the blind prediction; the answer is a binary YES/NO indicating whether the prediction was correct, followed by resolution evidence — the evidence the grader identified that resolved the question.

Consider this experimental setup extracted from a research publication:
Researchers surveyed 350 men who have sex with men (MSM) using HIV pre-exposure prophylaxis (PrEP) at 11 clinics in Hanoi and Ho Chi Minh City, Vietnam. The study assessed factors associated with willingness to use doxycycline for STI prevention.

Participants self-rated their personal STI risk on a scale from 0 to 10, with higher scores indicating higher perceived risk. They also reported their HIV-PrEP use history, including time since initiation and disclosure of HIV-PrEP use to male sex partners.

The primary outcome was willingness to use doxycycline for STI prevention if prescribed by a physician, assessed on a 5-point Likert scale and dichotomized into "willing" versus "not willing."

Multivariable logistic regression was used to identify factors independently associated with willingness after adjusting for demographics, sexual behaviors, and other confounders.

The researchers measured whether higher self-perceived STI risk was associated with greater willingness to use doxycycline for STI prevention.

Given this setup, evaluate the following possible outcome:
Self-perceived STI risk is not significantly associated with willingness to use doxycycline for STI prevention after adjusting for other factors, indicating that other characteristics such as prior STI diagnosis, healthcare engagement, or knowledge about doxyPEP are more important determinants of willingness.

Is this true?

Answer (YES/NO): NO